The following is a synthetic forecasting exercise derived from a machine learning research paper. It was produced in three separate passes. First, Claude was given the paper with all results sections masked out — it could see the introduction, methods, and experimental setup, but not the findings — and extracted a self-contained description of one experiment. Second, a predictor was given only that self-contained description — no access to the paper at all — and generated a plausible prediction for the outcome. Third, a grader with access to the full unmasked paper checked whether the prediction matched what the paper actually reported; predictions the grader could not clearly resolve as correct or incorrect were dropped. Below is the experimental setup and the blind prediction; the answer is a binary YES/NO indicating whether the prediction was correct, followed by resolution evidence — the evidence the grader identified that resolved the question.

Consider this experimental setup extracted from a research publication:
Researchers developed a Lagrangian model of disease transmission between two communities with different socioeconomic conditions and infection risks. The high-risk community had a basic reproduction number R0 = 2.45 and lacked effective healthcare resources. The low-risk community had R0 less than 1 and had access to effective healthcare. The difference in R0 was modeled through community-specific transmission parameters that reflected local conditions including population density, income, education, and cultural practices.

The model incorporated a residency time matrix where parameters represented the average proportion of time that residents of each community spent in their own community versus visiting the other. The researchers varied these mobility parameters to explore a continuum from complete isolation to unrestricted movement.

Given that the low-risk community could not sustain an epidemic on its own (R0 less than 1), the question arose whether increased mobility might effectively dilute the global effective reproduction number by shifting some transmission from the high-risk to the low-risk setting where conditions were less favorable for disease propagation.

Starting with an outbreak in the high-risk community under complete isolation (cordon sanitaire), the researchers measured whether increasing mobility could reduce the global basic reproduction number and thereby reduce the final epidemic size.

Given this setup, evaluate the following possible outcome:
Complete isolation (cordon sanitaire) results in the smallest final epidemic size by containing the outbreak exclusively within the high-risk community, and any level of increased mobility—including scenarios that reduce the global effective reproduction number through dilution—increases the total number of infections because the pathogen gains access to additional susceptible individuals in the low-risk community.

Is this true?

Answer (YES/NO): NO